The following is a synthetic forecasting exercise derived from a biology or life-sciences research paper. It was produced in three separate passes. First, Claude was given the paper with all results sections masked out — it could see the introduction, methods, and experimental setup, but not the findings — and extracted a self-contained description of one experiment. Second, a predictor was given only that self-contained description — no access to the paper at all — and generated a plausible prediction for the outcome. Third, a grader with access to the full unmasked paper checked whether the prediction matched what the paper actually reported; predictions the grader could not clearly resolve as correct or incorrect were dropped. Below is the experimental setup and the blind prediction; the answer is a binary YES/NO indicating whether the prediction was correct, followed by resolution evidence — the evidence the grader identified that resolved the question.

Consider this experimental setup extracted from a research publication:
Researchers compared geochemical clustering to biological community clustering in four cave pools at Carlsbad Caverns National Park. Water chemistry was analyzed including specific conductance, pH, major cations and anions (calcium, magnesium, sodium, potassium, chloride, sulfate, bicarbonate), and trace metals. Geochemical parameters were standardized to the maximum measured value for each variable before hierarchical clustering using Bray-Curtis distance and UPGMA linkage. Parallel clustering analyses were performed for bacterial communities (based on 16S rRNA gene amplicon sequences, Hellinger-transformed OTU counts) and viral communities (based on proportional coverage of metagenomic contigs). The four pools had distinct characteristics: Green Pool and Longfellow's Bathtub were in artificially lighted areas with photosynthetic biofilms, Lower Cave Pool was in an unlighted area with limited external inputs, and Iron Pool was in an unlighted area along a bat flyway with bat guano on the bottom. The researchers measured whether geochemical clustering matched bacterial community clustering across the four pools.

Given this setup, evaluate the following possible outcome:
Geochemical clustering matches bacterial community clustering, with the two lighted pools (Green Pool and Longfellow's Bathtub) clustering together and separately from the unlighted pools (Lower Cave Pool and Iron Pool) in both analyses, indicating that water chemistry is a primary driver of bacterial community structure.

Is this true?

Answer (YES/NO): NO